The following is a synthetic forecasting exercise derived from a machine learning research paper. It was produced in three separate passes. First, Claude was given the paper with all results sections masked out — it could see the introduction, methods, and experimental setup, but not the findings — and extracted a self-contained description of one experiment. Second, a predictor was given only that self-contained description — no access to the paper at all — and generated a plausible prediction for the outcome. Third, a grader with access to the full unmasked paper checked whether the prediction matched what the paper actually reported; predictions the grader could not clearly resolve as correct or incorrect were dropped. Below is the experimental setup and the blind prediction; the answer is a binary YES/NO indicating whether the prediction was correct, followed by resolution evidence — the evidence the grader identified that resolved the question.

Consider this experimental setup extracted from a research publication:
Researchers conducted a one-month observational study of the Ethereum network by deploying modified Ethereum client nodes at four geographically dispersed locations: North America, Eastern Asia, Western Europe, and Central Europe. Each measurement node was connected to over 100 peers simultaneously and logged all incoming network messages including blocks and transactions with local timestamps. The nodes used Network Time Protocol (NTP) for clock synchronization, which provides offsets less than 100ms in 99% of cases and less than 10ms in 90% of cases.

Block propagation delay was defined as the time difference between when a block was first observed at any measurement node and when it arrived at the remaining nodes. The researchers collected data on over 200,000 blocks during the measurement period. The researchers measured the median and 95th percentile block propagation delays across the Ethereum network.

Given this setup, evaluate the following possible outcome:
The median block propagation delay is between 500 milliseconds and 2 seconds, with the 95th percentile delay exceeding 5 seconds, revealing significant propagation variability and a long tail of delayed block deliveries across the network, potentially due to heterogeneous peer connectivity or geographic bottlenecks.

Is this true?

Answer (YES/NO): NO